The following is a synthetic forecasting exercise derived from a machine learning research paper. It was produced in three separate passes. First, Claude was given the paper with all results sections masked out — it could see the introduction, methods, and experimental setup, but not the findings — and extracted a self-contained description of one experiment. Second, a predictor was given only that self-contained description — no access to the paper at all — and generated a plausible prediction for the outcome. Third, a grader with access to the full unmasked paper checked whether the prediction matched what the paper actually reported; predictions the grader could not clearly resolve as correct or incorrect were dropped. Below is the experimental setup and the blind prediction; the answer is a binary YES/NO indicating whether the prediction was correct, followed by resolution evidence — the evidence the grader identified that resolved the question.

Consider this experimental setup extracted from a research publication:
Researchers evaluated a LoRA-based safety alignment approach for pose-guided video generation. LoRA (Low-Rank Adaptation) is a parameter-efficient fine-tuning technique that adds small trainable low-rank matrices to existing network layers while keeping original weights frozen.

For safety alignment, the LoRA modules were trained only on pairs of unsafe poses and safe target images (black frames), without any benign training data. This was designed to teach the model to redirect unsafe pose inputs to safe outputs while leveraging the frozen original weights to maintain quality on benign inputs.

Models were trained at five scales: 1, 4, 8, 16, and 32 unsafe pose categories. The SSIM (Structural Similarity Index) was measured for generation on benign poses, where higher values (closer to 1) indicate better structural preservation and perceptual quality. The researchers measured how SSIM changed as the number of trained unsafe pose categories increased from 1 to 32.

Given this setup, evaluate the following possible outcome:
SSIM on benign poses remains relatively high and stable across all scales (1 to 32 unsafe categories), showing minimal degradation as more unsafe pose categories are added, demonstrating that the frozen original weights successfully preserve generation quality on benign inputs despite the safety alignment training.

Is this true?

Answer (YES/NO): NO